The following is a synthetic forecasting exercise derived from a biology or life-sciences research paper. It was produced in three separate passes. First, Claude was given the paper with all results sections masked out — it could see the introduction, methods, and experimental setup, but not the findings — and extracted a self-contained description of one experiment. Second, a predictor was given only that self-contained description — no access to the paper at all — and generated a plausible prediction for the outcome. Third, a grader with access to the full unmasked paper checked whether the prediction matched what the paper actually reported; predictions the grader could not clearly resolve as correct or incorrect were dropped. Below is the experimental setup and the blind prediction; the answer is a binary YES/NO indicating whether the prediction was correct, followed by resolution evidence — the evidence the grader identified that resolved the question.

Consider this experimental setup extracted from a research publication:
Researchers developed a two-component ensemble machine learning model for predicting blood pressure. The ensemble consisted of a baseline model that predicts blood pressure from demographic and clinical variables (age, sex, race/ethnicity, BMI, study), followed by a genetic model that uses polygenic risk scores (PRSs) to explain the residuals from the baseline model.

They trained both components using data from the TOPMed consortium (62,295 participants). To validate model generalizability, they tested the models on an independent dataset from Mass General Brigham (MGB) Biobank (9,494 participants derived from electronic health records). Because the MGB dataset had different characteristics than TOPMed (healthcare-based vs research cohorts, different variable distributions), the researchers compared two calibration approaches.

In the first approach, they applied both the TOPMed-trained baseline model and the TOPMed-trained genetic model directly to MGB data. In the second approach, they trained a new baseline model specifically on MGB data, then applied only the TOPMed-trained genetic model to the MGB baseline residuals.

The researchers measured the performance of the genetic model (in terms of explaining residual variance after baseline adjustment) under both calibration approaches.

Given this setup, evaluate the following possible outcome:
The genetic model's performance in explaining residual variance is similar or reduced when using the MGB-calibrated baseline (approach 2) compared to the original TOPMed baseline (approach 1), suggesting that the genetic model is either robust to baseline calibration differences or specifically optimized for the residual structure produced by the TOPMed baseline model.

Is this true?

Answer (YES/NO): NO